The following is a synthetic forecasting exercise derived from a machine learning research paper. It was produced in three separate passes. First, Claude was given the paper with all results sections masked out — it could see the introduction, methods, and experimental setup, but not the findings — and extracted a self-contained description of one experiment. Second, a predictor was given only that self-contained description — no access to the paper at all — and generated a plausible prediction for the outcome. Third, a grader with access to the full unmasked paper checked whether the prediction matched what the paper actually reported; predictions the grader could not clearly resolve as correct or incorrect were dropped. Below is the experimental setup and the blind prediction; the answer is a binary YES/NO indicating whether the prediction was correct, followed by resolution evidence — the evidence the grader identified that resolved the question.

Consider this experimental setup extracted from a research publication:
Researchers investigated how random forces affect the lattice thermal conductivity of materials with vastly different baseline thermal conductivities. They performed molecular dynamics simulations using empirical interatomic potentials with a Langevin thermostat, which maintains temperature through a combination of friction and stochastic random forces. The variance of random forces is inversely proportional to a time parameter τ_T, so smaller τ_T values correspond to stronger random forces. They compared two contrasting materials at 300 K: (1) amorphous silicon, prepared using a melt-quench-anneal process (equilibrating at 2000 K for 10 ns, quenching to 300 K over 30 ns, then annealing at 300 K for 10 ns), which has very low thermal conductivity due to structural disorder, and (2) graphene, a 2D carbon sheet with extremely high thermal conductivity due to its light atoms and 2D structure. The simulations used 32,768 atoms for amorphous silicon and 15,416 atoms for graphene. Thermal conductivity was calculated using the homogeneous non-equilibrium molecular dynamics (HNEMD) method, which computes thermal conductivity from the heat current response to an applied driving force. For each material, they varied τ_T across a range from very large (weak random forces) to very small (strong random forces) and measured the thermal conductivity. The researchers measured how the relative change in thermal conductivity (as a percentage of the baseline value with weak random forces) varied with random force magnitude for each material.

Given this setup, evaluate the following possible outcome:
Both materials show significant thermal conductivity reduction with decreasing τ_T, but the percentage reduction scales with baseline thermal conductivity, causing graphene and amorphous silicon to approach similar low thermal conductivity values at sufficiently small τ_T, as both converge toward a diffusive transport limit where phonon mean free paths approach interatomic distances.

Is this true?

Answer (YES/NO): NO